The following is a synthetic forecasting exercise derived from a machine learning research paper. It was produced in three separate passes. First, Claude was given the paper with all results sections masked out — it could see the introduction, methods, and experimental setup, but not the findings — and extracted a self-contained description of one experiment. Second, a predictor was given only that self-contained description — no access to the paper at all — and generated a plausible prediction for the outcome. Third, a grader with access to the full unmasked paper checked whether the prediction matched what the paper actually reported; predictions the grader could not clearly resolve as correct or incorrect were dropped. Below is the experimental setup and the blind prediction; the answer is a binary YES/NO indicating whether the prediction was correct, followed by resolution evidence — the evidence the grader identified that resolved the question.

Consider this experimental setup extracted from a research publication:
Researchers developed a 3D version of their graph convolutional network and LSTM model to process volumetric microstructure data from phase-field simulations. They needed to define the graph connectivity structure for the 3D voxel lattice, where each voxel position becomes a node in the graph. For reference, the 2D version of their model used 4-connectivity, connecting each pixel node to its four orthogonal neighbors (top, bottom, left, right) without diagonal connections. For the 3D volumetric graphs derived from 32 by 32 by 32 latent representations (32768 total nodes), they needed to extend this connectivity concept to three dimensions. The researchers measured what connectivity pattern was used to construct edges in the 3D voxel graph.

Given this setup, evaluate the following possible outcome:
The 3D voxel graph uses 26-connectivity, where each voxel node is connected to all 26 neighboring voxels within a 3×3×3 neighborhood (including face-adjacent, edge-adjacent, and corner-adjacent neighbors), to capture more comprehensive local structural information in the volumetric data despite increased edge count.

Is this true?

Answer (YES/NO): NO